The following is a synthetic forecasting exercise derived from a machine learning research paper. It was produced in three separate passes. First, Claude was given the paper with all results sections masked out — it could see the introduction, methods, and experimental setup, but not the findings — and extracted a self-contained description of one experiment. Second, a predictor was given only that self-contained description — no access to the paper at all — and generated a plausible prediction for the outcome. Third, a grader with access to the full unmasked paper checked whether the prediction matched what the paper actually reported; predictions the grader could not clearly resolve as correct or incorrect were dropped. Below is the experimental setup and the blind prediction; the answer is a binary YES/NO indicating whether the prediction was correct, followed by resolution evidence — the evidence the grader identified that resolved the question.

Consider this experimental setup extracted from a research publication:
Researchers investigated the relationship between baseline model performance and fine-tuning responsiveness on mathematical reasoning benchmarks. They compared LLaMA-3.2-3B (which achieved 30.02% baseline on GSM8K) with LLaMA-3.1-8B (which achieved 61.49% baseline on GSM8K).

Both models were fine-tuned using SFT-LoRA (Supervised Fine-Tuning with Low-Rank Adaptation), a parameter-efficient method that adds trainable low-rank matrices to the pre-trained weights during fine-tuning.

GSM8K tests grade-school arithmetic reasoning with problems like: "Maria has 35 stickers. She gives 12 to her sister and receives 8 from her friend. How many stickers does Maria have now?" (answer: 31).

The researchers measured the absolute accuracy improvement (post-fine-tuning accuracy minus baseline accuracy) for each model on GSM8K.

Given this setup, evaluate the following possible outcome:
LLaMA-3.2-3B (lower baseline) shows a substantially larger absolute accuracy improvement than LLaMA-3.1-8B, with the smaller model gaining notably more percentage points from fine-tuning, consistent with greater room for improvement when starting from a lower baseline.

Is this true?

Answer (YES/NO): YES